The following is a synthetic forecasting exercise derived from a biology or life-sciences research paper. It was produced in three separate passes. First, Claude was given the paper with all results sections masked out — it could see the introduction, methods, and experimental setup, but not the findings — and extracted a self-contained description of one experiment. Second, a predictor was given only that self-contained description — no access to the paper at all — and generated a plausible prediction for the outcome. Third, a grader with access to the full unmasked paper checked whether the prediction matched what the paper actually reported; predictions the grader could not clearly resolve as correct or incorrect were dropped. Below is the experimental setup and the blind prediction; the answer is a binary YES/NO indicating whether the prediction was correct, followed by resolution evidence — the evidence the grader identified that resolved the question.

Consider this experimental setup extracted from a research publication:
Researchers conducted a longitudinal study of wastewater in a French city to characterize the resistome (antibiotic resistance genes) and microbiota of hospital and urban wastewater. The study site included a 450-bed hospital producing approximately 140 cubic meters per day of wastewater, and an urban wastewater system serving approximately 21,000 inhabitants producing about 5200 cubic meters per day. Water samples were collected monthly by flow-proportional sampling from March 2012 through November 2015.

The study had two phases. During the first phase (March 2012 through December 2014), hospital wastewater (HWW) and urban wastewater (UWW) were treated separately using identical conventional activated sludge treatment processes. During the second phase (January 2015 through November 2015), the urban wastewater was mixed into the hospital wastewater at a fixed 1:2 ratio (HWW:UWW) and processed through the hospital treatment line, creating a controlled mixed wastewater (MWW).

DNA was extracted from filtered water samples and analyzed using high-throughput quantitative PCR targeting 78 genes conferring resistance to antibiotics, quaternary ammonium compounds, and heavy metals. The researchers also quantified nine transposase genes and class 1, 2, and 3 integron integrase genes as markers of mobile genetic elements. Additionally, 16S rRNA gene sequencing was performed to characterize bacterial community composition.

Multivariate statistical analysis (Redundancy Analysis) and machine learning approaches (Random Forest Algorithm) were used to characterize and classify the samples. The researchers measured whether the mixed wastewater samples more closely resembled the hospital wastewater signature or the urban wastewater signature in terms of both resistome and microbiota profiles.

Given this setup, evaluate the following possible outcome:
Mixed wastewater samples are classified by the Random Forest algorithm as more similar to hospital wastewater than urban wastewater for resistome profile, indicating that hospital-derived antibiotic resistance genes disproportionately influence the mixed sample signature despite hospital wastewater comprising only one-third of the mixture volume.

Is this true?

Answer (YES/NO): NO